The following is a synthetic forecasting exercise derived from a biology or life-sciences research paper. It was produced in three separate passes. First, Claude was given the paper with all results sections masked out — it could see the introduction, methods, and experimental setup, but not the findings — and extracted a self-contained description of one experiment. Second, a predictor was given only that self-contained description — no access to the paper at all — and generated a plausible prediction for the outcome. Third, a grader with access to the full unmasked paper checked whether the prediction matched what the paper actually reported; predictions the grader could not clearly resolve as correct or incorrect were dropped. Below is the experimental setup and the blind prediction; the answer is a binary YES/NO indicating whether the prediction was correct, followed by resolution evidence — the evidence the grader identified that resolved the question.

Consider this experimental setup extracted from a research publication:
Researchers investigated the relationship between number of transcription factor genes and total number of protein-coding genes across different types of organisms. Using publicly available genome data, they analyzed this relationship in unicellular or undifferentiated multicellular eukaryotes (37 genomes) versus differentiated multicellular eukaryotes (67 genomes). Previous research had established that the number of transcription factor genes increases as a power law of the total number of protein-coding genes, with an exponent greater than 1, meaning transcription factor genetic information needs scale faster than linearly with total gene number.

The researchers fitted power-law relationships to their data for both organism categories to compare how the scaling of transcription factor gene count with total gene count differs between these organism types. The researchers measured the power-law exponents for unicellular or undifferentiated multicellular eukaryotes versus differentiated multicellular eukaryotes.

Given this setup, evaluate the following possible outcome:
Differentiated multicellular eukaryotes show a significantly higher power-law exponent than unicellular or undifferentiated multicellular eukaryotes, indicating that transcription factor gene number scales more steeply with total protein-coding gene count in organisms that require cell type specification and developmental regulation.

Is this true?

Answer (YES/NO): NO